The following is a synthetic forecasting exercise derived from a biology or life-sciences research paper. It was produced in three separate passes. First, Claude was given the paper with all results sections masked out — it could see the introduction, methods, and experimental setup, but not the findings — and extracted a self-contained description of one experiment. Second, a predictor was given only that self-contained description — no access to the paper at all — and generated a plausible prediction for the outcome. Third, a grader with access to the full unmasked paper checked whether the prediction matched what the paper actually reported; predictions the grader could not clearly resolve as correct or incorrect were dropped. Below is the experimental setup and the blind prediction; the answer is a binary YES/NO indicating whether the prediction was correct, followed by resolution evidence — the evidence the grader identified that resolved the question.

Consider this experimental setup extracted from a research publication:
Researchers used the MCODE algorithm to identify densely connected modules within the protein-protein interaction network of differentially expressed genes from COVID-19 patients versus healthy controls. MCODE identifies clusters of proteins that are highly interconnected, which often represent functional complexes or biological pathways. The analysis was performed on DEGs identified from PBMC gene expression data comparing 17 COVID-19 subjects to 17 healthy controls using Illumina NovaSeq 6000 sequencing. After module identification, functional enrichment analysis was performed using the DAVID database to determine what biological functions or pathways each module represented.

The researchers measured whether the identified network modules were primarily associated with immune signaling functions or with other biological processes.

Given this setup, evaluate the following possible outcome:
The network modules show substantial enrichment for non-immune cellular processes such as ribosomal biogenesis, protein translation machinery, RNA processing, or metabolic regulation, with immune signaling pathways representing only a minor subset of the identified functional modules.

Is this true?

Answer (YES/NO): NO